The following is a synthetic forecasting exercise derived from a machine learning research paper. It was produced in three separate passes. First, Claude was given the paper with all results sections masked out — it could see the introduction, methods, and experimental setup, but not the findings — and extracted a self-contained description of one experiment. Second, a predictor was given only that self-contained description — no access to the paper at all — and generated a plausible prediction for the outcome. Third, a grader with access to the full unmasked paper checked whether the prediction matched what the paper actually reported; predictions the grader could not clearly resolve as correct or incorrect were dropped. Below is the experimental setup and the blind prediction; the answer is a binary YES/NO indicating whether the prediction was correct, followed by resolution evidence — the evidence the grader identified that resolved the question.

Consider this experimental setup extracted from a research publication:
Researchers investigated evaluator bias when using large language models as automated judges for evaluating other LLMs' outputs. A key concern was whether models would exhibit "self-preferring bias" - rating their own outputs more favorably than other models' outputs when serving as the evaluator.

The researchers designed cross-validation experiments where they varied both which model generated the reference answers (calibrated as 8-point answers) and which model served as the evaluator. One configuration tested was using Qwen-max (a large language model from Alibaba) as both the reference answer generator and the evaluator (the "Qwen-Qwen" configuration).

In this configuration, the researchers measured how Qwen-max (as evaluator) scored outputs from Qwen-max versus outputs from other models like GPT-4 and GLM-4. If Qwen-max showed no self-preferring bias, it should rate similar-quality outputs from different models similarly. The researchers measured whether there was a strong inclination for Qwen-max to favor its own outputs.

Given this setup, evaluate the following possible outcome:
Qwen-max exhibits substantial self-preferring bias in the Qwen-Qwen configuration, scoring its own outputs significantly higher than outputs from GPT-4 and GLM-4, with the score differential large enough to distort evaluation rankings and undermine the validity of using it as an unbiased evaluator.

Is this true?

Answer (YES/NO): YES